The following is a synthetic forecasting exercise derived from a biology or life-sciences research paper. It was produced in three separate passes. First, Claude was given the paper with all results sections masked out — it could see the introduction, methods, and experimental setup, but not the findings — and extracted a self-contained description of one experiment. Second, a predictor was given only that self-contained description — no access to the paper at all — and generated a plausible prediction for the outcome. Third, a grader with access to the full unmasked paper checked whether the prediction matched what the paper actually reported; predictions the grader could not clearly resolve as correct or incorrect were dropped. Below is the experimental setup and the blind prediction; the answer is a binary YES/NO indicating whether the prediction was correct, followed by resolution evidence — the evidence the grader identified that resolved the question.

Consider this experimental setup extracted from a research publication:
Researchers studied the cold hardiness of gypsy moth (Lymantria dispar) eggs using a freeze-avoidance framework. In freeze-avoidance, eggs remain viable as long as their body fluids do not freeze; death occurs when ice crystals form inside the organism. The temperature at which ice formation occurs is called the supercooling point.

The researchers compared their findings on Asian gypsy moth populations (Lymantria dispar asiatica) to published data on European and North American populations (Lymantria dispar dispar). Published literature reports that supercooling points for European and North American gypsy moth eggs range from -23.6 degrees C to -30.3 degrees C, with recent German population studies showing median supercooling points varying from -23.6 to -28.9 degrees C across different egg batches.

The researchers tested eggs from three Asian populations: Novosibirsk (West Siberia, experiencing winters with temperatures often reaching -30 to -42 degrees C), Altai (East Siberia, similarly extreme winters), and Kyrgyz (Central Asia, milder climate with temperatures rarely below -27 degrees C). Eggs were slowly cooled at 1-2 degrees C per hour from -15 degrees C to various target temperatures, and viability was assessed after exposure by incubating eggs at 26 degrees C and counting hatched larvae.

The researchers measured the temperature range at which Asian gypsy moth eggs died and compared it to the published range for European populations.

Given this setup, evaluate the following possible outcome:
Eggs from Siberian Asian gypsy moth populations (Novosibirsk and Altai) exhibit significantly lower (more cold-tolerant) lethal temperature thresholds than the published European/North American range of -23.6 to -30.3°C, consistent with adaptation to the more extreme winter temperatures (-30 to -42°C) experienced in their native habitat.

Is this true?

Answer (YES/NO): NO